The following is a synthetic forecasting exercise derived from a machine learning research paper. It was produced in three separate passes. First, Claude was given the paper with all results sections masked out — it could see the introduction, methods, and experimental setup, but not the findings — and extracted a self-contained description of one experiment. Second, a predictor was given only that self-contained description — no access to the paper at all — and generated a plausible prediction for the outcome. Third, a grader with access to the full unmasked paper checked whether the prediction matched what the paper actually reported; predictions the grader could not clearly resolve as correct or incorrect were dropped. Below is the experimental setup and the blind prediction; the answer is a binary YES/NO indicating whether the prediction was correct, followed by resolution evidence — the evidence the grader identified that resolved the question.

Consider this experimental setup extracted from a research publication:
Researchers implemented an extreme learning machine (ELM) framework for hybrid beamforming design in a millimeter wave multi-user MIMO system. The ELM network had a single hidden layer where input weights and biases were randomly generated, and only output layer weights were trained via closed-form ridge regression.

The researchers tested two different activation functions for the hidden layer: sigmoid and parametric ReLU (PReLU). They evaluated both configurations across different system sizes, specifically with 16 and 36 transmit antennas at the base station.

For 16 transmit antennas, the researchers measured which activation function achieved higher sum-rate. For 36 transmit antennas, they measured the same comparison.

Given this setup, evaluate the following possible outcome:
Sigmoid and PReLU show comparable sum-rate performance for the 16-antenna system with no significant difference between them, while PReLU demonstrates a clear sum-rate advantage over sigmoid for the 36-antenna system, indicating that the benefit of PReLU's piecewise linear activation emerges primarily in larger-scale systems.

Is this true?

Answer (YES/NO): NO